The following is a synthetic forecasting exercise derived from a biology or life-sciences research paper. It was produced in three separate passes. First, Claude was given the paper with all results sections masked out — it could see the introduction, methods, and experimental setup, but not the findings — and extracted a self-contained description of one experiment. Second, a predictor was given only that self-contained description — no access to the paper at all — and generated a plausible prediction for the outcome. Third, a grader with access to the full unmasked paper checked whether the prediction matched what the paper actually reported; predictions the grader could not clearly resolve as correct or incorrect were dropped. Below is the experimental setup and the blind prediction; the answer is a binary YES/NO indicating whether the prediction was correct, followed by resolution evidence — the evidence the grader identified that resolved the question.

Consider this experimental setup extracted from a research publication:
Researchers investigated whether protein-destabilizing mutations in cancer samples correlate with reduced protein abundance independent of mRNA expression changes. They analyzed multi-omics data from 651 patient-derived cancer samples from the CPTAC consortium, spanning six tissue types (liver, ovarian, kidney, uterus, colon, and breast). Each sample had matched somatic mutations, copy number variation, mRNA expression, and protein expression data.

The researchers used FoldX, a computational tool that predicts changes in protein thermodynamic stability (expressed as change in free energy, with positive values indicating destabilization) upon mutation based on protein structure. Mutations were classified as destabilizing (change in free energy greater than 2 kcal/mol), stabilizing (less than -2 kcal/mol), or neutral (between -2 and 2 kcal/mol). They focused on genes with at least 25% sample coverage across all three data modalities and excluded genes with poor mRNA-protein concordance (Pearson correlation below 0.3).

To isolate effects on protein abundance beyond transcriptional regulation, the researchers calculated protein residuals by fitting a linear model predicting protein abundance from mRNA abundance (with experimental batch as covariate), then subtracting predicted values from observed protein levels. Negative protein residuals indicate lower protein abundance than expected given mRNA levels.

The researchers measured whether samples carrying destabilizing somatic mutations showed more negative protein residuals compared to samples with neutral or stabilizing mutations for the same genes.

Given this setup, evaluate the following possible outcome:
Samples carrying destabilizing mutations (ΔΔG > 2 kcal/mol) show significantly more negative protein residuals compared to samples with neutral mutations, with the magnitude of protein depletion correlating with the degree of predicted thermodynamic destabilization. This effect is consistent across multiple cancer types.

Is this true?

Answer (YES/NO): NO